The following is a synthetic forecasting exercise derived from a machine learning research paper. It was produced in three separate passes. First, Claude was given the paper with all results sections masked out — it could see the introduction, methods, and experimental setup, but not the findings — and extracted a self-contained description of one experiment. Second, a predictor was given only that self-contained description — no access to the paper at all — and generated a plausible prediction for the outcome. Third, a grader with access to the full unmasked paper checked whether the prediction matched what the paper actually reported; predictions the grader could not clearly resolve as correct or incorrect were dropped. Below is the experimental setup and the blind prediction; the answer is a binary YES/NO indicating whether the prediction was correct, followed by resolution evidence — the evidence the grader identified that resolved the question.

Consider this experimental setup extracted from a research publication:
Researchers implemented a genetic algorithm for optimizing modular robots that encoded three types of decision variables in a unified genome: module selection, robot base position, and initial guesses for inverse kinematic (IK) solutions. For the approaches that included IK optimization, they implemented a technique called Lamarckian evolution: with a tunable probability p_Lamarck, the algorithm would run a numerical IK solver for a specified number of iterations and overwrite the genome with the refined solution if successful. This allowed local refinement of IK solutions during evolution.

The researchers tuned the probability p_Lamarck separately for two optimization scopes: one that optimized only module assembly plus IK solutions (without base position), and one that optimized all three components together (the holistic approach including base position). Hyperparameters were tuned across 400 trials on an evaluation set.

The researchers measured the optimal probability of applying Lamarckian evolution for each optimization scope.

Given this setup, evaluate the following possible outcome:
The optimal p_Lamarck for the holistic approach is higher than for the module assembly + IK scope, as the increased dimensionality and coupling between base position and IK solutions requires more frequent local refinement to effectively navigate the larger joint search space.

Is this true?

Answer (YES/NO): YES